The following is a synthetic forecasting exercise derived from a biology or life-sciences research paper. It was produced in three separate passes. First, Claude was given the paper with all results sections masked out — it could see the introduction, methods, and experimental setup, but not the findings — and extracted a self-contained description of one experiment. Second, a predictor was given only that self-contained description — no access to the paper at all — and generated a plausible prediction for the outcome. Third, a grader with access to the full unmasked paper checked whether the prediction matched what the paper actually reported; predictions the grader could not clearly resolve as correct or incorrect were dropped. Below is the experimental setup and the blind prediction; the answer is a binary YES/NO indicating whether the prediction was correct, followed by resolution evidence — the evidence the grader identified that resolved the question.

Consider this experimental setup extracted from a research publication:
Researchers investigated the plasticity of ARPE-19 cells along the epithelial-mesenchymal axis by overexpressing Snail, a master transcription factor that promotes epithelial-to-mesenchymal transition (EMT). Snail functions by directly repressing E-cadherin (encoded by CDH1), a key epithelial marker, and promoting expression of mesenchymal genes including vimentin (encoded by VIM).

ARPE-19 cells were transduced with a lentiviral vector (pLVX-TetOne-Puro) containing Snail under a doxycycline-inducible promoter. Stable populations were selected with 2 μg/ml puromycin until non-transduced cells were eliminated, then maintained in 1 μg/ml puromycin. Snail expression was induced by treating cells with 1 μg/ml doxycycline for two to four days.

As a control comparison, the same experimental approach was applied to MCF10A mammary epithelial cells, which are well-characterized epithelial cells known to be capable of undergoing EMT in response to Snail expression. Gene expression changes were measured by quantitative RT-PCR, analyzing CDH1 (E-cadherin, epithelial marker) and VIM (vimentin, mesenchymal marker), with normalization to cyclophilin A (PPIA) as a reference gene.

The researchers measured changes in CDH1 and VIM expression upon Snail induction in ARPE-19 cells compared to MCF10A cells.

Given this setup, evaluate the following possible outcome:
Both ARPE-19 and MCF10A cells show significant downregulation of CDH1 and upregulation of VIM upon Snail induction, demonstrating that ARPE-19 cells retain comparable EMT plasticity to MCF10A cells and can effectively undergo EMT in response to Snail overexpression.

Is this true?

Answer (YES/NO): NO